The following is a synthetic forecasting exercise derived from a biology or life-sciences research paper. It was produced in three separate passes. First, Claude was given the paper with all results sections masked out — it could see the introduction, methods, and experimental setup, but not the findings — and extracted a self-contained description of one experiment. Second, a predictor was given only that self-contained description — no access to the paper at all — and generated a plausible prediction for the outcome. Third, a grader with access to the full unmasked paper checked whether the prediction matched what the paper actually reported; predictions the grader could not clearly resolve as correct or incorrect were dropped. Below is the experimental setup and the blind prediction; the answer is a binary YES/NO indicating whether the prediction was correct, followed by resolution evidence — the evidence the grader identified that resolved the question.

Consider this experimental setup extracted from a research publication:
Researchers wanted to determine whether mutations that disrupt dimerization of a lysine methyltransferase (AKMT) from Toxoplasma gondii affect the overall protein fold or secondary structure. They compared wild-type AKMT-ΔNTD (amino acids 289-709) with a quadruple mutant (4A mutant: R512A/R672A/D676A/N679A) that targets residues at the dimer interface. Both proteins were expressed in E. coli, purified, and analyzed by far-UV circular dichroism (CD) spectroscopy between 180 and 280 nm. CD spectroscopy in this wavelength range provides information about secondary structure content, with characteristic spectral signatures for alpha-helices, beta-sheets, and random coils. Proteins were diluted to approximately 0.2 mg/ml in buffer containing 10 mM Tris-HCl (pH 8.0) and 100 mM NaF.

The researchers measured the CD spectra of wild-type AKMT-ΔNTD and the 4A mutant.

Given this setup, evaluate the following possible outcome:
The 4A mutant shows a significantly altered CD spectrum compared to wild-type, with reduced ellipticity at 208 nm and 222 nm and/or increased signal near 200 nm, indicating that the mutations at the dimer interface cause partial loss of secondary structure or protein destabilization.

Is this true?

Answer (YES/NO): NO